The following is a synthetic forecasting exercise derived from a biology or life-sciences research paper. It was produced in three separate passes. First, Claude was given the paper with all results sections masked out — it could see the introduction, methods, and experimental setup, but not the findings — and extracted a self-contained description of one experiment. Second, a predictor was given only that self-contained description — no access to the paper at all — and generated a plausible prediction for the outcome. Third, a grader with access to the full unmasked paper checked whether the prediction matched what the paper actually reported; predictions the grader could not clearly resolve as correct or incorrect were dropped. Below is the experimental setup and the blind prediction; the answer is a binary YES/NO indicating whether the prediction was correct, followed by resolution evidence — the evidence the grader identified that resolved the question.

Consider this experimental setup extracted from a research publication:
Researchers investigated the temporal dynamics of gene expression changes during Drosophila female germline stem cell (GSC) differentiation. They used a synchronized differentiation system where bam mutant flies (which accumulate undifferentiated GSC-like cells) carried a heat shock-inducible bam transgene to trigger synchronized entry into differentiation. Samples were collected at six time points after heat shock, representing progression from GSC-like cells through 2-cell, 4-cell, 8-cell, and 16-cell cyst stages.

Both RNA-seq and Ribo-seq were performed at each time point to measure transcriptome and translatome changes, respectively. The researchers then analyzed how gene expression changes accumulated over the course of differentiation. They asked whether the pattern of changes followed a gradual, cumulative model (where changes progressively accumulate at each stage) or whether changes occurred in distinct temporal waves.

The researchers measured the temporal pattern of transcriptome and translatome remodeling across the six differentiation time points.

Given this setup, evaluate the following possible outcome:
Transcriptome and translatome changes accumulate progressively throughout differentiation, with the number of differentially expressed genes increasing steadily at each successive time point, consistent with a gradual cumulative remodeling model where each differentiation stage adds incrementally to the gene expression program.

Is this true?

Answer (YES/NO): NO